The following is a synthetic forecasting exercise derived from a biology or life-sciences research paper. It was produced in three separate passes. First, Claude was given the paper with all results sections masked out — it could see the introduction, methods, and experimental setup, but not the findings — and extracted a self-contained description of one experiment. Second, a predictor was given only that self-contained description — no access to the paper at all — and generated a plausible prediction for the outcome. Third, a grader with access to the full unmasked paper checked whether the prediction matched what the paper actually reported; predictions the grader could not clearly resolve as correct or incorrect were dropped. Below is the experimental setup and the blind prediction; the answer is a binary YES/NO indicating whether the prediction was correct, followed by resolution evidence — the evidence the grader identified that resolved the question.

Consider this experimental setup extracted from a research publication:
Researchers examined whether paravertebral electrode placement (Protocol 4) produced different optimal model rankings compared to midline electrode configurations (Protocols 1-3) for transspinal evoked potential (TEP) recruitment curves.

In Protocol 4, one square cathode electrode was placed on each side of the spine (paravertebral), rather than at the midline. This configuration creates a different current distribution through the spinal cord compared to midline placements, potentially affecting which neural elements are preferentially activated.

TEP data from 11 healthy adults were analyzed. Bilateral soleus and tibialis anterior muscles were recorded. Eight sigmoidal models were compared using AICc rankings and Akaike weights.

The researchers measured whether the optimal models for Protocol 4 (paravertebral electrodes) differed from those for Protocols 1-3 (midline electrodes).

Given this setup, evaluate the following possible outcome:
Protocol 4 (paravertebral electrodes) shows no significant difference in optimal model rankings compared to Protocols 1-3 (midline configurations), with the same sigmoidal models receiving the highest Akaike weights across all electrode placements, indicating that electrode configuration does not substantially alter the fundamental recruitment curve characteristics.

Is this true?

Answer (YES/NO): YES